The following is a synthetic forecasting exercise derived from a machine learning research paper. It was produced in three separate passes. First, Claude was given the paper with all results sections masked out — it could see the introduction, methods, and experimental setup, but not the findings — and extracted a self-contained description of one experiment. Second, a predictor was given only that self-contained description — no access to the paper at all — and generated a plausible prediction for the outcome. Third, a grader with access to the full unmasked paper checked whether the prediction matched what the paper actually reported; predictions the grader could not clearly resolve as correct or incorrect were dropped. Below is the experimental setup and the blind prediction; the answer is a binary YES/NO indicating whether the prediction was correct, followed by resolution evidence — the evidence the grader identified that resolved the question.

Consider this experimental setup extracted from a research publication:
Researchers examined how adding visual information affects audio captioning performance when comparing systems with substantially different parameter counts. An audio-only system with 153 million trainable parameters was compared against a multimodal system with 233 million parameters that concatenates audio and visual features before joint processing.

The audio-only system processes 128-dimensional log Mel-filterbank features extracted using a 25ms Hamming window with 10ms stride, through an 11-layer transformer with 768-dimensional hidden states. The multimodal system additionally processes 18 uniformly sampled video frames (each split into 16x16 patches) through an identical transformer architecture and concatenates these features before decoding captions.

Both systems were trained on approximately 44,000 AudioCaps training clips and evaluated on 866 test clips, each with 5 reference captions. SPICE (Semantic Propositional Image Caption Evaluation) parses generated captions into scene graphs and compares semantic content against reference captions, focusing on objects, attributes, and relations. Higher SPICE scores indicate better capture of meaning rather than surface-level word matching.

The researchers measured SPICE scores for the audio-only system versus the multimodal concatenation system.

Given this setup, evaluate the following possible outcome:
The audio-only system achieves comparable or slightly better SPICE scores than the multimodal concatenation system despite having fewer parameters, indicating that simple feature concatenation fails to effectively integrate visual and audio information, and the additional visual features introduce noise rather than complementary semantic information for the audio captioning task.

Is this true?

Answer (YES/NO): NO